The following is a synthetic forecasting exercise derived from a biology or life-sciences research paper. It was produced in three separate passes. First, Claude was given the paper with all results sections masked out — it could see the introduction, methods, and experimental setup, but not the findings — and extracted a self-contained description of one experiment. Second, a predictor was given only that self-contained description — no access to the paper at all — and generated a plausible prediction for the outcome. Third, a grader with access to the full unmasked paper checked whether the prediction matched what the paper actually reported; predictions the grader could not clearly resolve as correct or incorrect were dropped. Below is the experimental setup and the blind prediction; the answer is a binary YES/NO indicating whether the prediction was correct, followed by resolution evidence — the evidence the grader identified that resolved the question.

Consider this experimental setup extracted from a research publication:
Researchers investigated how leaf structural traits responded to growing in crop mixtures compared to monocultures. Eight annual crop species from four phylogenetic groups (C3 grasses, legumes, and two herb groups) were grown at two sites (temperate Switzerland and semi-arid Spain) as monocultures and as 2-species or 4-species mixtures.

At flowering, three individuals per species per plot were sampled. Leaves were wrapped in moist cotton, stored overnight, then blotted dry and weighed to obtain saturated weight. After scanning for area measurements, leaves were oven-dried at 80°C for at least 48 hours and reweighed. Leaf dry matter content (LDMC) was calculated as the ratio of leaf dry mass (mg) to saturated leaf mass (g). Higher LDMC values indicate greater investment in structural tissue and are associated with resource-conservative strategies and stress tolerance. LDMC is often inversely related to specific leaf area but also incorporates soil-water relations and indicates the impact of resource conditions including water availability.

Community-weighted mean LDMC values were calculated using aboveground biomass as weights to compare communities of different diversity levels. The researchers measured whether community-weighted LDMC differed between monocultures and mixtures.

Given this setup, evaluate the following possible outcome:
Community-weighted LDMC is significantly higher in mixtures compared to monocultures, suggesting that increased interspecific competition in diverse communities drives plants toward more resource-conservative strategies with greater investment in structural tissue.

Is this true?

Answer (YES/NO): NO